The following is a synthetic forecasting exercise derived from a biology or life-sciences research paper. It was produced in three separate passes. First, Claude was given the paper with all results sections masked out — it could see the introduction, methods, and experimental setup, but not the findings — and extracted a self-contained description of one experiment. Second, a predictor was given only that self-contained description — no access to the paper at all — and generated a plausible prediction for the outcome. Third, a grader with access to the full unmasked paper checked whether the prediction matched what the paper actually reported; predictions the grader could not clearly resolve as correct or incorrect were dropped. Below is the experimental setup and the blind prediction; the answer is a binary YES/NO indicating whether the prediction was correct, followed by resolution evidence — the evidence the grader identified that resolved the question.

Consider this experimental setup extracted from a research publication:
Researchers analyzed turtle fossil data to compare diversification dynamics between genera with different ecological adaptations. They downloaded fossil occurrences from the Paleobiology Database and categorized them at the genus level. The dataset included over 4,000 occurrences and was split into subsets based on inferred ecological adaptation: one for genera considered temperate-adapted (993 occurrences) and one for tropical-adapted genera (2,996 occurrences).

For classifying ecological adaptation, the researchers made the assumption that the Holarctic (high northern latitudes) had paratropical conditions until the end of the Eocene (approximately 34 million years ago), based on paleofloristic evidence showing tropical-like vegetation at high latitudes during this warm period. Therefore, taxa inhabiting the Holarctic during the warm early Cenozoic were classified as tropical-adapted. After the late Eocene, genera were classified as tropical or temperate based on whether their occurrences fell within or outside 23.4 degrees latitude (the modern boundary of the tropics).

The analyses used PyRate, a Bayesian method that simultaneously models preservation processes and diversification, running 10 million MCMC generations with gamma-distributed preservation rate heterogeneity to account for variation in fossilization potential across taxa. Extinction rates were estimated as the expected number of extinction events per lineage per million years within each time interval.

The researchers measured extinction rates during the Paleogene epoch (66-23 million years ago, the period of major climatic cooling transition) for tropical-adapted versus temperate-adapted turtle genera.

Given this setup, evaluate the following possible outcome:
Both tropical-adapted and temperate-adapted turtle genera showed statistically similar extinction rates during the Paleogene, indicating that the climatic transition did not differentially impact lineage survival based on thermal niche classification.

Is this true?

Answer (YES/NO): NO